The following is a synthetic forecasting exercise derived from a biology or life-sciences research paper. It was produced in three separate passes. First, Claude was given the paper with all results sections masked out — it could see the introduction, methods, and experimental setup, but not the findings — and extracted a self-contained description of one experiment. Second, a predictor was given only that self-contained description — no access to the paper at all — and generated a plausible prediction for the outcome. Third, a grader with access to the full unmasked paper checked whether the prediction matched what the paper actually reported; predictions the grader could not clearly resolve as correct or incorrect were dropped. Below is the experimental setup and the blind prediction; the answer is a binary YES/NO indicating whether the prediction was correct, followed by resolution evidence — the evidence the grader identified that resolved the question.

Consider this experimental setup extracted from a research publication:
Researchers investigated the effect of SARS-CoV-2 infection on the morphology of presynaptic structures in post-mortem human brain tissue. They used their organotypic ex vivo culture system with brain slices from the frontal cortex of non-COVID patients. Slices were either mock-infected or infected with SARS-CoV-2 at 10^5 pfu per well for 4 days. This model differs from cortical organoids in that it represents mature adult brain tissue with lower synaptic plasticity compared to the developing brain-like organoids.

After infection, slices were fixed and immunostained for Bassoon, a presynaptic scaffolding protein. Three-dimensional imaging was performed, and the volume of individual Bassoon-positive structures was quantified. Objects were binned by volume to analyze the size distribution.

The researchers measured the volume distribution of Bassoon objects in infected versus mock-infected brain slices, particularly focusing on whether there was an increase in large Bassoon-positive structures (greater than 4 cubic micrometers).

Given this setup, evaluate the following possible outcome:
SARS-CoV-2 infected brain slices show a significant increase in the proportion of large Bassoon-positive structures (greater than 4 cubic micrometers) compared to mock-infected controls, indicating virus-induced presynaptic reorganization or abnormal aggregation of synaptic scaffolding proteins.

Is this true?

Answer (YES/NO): YES